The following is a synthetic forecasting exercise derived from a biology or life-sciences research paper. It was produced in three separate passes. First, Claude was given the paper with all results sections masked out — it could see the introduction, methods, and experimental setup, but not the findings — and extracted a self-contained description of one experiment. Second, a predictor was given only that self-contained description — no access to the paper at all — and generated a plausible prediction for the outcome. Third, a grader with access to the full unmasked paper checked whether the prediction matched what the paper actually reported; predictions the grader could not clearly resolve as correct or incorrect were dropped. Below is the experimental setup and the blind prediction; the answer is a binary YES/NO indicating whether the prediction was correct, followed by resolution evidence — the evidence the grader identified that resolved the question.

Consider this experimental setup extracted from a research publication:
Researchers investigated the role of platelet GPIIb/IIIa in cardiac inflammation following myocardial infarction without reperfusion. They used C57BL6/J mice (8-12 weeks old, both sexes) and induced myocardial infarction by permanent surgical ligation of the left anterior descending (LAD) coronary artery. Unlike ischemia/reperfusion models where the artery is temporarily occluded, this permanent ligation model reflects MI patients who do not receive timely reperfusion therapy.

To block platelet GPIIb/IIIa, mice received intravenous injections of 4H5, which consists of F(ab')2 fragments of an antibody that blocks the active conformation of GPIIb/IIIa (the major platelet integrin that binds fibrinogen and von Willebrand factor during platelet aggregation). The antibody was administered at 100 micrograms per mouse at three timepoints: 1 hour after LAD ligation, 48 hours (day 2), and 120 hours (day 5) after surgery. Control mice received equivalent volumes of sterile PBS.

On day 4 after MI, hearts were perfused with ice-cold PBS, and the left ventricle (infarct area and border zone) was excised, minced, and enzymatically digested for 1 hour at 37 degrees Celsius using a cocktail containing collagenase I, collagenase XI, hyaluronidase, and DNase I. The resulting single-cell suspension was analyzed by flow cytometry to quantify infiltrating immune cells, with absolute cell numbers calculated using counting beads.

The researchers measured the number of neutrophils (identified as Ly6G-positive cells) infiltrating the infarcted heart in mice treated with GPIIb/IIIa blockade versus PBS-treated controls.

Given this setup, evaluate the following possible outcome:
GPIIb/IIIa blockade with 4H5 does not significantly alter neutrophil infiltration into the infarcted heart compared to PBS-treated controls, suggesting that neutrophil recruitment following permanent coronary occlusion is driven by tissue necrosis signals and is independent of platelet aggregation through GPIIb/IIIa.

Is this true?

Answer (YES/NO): YES